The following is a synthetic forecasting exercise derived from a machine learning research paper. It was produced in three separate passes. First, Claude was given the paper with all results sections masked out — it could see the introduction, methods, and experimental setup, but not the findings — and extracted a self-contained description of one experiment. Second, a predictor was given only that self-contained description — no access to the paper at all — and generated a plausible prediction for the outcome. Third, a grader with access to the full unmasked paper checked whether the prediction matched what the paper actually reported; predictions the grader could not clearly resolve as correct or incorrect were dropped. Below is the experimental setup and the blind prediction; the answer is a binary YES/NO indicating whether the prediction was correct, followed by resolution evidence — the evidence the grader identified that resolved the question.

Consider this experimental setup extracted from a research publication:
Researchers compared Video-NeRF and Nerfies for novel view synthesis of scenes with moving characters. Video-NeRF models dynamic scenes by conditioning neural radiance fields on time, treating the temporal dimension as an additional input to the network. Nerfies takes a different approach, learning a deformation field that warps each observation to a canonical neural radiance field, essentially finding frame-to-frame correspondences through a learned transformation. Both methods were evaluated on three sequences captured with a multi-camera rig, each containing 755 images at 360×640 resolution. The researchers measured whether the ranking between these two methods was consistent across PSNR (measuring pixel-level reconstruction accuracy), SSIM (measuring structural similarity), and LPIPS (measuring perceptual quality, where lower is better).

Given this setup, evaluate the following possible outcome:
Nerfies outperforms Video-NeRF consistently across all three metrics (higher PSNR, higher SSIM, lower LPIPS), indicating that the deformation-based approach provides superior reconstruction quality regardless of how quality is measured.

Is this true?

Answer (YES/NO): NO